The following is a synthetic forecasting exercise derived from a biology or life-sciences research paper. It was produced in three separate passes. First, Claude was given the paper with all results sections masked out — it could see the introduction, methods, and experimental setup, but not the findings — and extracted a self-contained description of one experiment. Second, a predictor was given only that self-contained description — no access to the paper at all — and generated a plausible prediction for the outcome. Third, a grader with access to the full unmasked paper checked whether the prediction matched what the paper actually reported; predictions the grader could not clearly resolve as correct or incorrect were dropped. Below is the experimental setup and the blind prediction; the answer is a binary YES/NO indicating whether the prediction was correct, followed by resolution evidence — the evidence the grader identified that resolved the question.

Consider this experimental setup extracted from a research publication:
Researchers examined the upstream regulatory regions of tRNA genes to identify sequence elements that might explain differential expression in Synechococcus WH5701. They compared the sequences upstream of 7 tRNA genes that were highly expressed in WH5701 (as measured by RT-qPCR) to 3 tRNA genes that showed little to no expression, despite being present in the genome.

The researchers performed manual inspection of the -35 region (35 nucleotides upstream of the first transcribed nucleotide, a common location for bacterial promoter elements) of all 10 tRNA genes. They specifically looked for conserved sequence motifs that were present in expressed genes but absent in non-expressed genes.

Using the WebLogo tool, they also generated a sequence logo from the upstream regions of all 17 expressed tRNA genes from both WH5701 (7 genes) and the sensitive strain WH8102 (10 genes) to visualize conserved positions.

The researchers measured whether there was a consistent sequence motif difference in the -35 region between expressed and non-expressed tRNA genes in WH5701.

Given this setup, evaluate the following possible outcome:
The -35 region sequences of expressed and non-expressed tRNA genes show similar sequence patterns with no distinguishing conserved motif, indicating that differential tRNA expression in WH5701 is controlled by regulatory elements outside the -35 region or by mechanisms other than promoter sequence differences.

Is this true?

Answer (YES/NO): NO